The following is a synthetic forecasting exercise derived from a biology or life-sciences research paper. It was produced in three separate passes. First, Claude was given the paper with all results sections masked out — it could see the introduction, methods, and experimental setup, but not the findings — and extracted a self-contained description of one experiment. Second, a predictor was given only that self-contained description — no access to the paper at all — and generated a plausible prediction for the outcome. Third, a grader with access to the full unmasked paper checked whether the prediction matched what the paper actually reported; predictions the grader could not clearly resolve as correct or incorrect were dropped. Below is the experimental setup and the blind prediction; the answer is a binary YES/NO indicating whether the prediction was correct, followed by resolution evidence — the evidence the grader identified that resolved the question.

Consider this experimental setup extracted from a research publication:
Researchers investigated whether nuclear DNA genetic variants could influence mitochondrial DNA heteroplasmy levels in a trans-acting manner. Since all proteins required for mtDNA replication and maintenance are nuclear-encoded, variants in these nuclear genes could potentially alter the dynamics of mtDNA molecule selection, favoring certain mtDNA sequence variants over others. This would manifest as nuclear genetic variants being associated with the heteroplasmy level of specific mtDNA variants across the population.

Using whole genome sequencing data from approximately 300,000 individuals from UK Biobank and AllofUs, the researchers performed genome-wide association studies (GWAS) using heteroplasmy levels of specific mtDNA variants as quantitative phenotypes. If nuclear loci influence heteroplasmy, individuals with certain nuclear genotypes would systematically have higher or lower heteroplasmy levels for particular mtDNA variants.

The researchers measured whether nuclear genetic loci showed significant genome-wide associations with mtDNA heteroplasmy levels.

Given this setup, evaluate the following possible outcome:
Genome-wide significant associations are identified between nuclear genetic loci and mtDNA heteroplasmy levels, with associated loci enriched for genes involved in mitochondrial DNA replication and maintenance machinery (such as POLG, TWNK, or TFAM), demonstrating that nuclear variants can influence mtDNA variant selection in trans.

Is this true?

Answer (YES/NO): YES